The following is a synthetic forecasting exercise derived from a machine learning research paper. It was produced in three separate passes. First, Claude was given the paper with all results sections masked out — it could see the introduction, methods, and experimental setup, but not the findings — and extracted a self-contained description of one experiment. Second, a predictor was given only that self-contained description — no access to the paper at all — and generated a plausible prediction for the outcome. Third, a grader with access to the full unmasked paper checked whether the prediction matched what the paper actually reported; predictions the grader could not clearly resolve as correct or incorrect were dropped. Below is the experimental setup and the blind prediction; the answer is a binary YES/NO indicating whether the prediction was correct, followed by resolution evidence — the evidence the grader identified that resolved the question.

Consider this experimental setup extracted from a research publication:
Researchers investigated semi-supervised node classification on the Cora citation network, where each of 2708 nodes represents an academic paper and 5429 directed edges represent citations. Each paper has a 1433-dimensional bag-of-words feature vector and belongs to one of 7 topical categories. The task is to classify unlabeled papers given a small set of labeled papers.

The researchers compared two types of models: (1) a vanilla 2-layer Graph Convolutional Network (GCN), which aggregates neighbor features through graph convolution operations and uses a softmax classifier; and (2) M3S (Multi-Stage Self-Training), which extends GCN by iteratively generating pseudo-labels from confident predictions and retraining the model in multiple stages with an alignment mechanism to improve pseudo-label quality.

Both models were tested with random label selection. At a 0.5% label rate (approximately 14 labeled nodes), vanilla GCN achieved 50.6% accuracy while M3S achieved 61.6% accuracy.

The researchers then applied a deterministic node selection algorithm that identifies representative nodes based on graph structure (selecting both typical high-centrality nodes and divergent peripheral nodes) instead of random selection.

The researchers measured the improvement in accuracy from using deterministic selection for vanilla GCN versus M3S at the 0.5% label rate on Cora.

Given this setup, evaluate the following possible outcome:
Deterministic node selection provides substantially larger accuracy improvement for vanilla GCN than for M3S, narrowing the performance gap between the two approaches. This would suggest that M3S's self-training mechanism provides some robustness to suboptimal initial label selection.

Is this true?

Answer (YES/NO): YES